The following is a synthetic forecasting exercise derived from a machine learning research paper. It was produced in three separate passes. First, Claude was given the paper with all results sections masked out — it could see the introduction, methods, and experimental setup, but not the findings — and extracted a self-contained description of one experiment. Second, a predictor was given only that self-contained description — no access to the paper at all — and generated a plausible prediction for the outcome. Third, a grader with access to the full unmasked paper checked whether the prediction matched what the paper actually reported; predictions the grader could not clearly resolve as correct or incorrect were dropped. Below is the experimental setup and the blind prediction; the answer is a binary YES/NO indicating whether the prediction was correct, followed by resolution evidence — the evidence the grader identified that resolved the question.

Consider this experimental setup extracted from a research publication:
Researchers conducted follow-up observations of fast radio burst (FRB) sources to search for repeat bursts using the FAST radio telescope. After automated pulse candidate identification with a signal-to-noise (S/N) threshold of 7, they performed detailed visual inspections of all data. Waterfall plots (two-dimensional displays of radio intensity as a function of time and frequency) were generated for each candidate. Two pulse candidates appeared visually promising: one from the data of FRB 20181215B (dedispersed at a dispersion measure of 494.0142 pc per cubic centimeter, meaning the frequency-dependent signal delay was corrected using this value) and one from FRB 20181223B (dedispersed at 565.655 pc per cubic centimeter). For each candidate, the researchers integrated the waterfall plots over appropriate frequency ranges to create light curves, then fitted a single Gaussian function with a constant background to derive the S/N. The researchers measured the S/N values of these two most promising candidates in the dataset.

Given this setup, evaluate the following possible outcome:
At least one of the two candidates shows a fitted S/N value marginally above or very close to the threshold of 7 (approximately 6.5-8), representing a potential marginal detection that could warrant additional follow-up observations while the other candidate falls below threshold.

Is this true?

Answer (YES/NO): NO